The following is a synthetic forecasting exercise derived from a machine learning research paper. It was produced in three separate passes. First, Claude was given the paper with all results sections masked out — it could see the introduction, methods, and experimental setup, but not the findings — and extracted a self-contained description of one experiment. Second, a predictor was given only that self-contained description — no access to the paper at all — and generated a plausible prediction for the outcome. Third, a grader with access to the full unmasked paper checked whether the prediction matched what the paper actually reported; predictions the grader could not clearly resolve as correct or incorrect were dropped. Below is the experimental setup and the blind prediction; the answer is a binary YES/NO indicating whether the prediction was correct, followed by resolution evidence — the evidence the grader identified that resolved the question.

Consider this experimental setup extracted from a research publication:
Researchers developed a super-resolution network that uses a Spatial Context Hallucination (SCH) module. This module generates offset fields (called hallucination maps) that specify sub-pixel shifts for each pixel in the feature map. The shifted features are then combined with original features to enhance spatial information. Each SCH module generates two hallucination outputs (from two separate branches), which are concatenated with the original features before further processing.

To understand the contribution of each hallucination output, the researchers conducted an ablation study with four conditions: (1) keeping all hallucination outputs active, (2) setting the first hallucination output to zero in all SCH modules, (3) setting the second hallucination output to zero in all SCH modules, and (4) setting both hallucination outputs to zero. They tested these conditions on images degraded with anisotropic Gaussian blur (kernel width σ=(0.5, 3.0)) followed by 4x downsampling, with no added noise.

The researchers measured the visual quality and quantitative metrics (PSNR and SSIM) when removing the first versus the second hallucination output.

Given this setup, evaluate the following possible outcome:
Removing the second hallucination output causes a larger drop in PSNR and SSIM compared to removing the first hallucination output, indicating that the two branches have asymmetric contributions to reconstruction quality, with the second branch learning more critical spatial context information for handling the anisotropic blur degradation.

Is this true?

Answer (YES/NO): YES